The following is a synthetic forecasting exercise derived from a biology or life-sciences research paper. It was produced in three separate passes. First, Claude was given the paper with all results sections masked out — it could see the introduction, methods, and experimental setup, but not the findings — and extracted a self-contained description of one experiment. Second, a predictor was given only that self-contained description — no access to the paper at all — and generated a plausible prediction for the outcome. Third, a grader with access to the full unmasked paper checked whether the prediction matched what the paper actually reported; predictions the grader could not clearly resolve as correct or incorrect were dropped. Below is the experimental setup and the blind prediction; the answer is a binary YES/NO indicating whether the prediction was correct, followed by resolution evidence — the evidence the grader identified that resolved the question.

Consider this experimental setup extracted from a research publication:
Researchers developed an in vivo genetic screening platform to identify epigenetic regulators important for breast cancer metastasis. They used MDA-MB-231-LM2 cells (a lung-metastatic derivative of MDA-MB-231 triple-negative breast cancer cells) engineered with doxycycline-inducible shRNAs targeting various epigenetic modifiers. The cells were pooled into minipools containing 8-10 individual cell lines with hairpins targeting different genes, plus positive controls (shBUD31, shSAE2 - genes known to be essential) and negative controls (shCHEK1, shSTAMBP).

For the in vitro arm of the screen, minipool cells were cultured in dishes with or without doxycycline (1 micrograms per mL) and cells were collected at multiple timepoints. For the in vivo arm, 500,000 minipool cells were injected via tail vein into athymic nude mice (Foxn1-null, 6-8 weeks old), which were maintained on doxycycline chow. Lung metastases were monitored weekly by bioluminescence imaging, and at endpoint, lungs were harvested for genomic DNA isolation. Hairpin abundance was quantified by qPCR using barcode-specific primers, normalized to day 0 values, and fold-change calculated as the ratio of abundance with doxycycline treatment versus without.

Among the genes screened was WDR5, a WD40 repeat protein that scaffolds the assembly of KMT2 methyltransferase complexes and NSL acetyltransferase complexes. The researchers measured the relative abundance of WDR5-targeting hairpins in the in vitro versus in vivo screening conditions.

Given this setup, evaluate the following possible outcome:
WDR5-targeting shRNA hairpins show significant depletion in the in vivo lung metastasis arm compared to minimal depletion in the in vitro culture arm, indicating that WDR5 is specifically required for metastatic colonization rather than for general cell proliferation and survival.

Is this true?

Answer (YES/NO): NO